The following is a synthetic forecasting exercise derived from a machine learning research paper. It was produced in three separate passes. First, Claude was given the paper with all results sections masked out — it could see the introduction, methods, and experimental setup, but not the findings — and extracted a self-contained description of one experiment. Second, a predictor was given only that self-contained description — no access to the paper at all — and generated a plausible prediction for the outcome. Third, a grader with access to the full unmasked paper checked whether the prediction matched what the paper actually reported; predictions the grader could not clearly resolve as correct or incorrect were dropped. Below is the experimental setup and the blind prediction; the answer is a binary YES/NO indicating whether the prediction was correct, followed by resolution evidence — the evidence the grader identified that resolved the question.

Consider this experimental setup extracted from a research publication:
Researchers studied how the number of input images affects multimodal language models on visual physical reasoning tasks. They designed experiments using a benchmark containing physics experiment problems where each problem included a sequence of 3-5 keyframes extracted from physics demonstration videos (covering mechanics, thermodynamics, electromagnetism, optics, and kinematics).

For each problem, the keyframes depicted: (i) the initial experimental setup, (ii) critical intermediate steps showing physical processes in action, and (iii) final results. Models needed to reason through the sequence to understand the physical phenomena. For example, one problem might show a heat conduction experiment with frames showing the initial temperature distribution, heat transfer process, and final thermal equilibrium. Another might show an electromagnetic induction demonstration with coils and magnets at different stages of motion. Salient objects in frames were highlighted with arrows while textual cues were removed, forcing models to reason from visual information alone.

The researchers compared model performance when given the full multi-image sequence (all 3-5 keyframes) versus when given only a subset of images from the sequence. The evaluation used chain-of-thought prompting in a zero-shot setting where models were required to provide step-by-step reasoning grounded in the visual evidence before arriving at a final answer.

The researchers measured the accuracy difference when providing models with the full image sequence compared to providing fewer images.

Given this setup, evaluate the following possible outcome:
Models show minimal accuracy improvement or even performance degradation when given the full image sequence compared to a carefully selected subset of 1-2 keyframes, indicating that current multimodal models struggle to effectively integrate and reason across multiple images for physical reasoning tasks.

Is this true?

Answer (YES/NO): NO